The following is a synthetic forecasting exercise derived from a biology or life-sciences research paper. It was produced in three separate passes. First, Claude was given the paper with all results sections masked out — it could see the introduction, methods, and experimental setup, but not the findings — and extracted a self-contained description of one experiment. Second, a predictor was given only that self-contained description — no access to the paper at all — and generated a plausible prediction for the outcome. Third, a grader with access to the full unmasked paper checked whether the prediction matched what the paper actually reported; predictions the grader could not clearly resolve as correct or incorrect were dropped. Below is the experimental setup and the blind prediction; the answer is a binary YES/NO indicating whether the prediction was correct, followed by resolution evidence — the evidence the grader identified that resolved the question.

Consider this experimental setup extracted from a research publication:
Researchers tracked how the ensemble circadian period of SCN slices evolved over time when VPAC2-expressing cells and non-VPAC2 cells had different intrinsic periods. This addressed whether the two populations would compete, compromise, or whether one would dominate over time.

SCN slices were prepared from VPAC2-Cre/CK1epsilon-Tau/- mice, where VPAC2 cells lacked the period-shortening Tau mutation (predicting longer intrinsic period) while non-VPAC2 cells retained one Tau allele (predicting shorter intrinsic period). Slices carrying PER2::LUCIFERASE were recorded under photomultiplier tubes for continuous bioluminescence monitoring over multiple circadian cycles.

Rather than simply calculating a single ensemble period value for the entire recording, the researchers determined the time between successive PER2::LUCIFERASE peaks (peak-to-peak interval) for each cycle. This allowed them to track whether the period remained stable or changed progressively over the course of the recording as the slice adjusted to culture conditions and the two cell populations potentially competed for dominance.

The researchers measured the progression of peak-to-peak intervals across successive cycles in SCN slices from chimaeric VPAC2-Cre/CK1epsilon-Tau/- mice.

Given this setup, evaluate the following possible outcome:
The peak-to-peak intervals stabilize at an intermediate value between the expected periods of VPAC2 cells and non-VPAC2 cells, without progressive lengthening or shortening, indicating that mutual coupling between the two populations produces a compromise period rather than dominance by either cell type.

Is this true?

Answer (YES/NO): NO